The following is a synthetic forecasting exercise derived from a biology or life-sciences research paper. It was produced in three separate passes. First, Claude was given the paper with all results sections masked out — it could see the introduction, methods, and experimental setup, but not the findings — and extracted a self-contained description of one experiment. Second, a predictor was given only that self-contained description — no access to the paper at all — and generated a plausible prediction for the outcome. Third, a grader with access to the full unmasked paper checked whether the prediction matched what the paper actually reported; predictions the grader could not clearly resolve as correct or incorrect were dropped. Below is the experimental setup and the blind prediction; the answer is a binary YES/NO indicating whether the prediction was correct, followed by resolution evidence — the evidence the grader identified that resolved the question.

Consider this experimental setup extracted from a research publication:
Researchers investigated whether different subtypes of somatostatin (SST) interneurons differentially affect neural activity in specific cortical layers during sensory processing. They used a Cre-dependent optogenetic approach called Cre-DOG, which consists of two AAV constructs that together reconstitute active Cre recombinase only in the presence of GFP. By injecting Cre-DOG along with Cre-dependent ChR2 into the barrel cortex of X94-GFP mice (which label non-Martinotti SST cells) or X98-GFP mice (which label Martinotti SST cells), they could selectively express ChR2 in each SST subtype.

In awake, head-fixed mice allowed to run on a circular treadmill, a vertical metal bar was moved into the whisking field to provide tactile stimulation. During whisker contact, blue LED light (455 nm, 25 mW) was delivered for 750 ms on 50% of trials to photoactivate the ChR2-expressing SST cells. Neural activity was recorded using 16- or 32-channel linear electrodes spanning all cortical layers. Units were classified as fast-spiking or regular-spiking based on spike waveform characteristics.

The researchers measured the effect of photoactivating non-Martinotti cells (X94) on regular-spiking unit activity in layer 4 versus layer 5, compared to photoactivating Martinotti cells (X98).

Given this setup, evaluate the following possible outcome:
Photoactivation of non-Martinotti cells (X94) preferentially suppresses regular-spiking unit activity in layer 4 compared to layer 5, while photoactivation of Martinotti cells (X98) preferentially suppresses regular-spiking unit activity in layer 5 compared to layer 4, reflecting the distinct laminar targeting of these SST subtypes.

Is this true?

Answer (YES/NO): YES